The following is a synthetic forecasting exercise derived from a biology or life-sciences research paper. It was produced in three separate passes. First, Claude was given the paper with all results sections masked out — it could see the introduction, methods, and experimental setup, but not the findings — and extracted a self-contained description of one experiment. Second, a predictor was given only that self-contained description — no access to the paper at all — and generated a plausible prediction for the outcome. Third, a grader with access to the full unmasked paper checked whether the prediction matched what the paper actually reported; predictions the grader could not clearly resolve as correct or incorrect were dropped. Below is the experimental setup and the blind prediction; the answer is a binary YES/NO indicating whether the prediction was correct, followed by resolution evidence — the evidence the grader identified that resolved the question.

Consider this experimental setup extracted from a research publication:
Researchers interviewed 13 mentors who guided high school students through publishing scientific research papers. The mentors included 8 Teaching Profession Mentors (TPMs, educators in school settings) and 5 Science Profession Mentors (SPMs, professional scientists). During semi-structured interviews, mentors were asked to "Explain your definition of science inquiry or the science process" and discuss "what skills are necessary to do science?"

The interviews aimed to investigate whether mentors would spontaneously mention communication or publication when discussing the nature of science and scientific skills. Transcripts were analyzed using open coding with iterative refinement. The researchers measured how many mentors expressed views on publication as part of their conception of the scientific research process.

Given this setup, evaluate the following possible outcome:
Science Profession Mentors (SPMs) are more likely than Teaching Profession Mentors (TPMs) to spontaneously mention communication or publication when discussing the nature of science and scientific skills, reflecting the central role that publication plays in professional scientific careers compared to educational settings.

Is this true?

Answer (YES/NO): NO